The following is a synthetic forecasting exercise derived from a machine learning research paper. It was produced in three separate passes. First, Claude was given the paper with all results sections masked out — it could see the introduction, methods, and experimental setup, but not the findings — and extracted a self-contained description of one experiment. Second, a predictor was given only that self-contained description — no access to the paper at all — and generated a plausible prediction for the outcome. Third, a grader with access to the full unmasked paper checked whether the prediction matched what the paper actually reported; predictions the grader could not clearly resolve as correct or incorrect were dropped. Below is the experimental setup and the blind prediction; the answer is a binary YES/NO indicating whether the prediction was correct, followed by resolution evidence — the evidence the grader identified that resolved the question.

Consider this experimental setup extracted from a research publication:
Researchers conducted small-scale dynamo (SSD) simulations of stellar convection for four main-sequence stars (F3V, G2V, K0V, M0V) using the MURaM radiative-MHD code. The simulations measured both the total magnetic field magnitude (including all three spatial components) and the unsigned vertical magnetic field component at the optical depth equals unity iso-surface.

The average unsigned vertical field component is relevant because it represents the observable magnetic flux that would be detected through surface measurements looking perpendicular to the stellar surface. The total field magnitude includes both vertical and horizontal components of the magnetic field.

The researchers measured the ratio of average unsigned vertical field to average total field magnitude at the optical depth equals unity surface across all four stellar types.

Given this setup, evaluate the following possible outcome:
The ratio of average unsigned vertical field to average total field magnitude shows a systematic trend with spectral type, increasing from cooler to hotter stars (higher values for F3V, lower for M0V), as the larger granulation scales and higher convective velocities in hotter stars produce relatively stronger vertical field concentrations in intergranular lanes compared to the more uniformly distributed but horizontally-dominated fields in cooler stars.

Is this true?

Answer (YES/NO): NO